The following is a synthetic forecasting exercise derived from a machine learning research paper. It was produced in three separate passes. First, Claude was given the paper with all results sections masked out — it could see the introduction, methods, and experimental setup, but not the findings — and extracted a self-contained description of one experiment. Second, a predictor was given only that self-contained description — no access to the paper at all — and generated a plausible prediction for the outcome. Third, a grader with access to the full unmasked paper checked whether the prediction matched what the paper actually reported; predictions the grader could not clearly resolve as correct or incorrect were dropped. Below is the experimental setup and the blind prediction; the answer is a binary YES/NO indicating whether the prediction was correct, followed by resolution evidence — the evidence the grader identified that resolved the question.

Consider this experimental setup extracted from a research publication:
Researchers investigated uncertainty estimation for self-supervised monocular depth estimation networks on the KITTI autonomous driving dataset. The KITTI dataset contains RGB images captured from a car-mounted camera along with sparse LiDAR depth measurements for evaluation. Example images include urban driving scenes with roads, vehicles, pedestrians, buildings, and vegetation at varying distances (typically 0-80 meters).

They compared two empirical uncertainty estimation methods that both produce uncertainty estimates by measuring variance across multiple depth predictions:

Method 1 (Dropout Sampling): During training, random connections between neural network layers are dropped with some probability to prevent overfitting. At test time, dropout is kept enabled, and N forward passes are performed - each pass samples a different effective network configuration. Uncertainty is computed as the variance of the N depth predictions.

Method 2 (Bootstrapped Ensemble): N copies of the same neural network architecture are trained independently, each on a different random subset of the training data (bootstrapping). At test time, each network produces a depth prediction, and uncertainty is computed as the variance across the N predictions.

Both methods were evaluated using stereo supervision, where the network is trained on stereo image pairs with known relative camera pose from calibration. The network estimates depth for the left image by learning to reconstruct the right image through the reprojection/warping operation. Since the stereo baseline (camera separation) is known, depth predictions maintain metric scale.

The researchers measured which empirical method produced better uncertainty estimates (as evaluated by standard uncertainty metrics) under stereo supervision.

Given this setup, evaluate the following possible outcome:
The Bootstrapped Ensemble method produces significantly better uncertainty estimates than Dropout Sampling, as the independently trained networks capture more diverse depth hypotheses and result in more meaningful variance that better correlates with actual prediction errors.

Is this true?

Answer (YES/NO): YES